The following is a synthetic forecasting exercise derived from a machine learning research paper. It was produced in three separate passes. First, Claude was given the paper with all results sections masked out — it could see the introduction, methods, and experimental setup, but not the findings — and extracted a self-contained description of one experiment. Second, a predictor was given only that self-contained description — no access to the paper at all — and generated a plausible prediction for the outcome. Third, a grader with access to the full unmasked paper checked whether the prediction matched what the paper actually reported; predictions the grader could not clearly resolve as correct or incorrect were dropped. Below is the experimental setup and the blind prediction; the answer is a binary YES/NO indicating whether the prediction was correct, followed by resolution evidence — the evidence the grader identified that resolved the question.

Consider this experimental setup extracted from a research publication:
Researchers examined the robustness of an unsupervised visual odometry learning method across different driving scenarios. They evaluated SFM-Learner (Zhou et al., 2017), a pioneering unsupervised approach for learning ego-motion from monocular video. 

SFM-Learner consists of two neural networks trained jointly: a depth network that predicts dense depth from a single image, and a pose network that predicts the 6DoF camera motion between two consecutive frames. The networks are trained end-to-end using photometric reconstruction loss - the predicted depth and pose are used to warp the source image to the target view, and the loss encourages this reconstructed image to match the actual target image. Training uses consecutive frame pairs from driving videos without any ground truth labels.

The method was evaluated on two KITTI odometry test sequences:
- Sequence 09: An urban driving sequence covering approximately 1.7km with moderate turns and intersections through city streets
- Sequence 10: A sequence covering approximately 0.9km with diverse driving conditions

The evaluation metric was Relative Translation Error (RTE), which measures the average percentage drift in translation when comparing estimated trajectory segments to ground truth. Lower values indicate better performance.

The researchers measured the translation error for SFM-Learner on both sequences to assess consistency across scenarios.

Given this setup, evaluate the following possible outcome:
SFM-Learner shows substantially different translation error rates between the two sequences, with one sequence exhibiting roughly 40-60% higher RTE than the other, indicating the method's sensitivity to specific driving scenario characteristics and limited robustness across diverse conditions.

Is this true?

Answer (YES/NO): NO